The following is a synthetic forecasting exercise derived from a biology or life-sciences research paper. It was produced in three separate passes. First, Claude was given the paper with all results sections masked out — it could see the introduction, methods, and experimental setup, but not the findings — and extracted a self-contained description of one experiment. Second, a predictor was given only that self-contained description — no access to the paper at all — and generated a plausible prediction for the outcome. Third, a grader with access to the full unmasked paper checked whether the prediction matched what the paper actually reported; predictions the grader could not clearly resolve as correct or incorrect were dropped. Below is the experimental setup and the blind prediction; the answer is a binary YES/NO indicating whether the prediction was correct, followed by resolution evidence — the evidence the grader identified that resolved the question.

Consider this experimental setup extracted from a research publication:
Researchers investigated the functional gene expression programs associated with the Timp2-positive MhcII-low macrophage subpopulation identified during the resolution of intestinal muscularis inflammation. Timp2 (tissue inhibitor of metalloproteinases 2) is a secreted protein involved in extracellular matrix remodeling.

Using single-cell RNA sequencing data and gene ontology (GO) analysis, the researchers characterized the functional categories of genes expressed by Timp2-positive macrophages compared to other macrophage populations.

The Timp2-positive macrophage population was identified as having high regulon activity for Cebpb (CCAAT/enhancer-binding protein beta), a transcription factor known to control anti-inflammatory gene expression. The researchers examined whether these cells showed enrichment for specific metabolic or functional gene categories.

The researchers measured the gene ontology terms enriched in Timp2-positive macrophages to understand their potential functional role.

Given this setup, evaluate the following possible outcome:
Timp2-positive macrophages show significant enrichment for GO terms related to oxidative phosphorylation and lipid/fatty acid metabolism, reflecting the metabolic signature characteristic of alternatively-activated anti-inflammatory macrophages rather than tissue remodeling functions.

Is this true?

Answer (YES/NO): NO